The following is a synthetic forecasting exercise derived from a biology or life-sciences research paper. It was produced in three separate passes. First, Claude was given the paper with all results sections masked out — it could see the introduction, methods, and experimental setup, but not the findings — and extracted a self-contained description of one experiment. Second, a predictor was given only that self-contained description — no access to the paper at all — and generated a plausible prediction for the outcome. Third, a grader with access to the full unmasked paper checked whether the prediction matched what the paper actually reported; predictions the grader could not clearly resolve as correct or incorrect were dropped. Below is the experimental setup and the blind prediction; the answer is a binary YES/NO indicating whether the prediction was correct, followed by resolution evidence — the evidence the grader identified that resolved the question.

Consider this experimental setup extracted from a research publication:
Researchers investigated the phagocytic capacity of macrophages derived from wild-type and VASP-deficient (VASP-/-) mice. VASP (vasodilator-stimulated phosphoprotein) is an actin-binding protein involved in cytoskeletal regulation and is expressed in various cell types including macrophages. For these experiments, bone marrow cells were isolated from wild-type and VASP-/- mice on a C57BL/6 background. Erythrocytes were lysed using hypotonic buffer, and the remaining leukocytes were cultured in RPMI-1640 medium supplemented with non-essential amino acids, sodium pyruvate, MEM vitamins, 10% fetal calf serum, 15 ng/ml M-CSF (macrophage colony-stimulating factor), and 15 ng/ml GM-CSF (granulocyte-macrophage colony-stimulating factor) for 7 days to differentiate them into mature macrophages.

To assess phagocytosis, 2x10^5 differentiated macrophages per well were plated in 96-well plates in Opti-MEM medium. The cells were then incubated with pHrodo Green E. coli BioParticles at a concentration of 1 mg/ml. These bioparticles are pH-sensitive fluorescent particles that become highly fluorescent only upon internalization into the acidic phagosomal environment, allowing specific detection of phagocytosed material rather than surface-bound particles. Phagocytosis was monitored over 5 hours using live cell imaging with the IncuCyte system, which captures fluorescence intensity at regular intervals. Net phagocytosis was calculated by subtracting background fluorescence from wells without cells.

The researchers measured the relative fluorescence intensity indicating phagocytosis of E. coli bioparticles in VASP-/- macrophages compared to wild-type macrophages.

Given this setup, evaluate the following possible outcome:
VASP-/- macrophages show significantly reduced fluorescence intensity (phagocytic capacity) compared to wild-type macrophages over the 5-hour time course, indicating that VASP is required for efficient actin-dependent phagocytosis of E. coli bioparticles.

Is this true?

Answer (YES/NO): YES